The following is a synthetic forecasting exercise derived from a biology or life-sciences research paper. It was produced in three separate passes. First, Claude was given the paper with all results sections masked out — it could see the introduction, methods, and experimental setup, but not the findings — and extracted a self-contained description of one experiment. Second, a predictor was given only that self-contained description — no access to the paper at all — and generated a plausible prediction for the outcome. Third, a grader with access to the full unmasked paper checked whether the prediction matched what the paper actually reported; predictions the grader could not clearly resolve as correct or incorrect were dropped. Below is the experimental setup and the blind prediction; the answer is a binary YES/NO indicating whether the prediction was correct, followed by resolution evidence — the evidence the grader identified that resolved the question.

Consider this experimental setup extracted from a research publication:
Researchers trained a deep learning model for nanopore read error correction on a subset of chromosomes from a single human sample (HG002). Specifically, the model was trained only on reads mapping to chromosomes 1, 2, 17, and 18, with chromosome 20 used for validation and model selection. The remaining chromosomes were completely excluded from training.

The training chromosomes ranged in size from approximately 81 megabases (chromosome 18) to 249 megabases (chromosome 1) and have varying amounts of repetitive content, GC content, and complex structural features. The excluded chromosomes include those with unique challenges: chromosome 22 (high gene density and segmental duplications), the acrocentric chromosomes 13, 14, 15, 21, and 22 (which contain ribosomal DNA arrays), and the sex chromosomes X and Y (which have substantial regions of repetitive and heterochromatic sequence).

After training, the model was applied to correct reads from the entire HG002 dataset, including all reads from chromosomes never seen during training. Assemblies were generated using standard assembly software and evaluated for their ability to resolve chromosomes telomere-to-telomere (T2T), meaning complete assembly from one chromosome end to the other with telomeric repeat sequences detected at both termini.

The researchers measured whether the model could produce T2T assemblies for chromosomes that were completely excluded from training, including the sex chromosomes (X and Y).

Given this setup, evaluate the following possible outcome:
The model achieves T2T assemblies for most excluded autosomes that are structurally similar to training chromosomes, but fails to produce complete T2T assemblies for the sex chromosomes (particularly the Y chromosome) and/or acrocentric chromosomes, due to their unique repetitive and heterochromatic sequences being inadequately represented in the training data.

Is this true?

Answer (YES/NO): NO